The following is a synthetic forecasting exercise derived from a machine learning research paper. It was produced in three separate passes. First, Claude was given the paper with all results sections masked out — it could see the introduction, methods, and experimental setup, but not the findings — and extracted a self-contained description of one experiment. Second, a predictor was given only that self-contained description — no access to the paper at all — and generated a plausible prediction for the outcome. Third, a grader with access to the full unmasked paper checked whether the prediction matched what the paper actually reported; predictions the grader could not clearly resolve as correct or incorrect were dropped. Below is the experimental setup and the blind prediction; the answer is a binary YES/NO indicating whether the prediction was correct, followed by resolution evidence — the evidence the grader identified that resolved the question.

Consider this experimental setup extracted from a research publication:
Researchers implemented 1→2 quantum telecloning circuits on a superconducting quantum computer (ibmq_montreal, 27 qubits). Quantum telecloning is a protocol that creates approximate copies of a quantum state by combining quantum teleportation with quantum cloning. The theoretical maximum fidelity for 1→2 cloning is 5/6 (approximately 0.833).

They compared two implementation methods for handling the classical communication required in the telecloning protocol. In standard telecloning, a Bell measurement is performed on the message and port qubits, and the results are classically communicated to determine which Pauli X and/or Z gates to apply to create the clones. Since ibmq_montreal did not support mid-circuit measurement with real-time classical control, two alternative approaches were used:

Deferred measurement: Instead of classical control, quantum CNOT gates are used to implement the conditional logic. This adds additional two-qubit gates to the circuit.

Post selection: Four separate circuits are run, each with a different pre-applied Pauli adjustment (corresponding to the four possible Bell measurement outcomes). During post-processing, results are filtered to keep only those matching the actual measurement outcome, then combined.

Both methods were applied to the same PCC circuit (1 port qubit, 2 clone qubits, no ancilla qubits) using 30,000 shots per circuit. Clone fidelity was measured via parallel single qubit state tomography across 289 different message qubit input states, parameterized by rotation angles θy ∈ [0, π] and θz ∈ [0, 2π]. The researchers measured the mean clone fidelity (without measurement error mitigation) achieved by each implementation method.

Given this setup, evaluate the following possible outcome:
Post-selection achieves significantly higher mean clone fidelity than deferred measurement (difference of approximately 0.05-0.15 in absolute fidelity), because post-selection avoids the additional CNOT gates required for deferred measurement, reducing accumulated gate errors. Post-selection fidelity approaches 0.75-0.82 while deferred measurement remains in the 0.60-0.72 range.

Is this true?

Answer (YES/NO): NO